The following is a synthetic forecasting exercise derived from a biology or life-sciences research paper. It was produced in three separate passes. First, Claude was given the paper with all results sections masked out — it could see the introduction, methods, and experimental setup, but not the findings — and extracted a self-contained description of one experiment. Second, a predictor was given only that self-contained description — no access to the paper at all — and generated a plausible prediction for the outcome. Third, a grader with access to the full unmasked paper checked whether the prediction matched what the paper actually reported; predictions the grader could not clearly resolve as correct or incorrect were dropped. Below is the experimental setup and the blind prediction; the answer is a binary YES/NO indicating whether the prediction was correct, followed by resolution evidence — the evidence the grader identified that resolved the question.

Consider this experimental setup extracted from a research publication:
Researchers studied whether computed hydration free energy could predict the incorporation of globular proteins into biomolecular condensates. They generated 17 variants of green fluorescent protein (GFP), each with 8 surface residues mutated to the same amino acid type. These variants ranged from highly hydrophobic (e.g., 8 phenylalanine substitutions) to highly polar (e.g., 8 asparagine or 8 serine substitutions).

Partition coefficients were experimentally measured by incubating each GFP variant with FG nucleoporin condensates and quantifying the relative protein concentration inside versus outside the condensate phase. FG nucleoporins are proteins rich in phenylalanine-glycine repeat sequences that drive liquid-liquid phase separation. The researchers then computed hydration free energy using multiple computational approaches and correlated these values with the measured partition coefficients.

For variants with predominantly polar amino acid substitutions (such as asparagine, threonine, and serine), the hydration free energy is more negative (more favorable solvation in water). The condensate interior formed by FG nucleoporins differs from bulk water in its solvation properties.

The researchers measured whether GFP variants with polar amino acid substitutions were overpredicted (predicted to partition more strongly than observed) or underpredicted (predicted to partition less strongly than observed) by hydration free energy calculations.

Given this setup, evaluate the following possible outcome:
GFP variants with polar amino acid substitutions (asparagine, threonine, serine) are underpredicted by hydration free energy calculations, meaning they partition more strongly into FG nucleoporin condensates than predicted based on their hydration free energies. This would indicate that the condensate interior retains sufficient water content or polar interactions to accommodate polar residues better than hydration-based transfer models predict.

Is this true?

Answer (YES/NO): NO